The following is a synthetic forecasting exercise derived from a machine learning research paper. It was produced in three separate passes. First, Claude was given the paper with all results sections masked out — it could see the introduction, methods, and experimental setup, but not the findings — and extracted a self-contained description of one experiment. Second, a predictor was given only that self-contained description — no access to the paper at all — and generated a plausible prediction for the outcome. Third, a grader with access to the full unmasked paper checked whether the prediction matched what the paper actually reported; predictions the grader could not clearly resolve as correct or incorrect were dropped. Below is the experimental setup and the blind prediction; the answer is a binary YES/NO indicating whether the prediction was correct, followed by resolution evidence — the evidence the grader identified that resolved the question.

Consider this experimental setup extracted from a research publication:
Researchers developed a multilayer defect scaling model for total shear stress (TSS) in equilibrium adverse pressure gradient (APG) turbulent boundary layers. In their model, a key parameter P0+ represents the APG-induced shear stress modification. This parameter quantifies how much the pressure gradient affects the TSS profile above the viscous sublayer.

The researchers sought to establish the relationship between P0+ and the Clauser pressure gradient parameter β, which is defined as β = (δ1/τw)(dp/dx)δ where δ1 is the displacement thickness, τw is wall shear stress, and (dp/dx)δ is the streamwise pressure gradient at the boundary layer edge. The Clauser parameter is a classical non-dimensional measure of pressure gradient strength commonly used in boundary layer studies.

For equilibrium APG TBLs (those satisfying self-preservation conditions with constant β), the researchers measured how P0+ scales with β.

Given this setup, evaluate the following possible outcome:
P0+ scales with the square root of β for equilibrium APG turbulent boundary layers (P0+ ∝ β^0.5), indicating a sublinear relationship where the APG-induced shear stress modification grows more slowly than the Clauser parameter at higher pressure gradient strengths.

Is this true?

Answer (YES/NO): NO